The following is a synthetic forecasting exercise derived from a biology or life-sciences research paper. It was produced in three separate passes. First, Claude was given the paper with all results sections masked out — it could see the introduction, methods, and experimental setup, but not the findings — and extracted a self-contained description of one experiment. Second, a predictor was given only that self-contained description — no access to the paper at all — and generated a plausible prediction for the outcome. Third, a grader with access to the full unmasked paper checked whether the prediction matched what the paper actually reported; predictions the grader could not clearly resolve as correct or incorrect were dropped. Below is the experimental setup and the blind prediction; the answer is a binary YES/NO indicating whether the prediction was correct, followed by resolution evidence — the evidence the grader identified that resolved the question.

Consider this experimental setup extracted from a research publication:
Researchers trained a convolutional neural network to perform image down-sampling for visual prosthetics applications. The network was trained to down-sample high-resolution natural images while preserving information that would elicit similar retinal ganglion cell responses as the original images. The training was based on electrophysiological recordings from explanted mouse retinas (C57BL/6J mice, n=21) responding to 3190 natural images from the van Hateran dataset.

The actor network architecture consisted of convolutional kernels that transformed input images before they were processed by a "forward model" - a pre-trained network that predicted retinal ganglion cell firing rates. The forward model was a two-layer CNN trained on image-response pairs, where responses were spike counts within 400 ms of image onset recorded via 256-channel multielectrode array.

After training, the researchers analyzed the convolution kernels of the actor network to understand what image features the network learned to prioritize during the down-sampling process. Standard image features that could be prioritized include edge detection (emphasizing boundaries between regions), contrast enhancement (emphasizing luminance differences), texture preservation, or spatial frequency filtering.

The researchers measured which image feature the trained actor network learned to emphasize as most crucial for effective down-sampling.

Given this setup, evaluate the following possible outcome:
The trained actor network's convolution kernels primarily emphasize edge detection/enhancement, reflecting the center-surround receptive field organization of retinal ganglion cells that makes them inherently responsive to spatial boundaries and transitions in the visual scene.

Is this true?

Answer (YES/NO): NO